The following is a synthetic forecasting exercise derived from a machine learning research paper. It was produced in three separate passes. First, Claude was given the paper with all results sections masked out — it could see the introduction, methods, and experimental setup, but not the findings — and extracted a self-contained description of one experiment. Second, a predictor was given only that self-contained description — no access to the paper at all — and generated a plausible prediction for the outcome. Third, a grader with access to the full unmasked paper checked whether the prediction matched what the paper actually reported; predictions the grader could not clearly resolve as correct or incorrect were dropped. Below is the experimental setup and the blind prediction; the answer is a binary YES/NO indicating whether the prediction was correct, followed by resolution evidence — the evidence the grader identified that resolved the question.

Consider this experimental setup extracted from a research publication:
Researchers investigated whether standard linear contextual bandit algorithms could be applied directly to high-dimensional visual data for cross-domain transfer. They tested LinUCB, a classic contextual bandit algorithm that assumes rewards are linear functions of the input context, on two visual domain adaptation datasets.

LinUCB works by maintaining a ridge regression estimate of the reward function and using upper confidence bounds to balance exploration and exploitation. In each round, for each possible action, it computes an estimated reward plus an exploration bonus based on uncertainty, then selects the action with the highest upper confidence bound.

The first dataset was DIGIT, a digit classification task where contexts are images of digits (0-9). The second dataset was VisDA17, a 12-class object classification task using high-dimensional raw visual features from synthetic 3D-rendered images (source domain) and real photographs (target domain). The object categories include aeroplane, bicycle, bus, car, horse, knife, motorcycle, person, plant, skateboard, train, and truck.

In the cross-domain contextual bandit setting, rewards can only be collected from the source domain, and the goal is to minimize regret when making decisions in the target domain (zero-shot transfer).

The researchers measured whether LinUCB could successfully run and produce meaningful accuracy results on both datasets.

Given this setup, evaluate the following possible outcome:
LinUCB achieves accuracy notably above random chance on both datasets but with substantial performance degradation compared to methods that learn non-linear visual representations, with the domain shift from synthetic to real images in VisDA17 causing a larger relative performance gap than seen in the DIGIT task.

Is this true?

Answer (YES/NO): NO